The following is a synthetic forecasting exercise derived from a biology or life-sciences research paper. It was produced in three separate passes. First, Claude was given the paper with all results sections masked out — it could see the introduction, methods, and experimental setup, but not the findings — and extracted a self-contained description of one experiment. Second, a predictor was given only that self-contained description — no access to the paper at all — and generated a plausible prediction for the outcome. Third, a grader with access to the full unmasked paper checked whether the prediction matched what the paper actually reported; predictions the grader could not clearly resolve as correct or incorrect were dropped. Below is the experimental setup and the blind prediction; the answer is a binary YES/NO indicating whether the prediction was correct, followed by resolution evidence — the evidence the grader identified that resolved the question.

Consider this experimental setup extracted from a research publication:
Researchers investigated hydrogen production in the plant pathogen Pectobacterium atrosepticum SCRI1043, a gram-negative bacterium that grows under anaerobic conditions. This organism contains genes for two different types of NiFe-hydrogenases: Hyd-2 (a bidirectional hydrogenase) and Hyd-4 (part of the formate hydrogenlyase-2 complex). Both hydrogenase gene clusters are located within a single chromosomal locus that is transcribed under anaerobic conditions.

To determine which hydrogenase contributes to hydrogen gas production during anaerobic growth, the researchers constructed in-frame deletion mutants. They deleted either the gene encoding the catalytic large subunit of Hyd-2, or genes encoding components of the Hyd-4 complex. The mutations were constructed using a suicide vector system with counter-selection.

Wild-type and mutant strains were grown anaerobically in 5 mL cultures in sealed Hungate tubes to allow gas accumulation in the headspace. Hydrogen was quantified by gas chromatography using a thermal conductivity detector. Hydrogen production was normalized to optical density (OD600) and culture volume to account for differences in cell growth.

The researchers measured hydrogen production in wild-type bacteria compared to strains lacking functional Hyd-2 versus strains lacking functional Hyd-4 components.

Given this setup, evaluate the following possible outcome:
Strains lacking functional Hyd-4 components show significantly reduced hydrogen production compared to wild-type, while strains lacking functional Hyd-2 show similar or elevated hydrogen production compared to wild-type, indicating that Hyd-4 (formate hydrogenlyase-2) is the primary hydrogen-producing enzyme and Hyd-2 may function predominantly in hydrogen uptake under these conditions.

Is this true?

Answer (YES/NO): YES